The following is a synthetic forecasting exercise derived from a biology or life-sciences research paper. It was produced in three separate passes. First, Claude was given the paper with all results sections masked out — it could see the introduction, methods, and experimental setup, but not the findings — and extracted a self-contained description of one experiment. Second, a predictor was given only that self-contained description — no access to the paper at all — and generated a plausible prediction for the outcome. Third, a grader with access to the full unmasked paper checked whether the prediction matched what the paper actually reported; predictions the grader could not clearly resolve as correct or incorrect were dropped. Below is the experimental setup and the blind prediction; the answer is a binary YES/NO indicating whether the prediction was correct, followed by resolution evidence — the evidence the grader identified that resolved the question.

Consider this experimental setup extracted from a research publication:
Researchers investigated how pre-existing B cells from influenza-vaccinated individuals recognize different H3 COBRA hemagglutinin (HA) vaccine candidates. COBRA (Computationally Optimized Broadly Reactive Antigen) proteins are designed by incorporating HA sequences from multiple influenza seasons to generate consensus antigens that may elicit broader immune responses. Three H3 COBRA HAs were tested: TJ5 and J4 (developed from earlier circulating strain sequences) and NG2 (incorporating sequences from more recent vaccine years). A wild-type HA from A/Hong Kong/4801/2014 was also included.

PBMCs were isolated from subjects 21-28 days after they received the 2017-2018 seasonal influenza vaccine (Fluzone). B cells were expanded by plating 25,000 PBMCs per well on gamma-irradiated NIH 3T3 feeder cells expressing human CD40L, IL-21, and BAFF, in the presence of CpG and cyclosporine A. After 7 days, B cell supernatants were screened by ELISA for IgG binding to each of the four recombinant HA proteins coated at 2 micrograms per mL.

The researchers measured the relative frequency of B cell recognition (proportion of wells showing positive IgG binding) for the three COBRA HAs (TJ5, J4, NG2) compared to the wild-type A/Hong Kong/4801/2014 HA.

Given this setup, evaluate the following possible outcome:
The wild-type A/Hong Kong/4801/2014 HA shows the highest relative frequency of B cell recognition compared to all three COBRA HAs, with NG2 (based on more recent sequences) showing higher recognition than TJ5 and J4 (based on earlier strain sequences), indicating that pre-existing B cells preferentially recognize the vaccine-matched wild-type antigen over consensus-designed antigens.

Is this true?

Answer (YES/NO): NO